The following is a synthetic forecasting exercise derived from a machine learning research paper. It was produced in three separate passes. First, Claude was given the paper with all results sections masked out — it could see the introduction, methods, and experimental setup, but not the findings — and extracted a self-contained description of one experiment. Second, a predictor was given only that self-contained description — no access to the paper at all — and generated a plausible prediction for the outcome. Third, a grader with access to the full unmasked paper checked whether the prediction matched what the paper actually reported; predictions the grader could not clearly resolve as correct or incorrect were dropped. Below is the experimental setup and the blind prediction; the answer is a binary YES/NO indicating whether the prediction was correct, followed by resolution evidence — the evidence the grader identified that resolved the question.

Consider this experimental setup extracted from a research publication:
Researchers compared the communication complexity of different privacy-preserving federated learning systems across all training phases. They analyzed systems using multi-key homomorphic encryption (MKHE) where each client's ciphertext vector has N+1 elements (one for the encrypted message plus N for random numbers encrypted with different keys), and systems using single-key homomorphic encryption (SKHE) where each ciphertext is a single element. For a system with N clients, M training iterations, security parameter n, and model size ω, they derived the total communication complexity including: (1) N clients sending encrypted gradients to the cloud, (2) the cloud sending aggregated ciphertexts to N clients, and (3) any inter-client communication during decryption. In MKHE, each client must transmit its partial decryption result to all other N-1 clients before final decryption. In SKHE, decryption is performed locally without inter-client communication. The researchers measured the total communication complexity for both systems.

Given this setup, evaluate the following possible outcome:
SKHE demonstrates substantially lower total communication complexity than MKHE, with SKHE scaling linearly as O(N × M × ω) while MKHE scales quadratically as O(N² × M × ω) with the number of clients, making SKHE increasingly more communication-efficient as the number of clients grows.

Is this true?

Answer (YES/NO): YES